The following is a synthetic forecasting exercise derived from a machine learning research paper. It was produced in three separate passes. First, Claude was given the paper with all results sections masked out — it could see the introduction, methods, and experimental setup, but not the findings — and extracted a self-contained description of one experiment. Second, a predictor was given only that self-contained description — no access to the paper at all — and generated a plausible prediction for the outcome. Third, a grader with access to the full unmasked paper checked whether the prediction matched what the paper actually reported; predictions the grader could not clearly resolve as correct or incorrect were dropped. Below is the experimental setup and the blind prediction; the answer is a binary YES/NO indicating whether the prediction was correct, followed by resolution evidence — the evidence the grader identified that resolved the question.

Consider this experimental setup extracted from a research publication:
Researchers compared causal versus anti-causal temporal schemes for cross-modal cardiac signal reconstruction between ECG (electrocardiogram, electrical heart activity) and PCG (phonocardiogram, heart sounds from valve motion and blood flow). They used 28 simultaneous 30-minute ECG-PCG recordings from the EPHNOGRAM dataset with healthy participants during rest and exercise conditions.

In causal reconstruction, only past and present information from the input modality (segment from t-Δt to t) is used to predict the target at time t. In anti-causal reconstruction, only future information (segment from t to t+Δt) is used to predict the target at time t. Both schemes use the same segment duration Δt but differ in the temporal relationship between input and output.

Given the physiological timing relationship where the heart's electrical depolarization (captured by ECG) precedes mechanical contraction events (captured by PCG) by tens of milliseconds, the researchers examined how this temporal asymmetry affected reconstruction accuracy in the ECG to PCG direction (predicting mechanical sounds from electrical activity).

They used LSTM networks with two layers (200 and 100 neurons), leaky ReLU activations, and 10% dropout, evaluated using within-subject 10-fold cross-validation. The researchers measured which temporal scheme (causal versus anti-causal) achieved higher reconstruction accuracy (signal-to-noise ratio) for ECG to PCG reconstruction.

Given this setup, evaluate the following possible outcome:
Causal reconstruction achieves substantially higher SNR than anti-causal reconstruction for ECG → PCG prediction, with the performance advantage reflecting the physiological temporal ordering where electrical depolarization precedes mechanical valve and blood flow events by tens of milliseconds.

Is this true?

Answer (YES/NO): NO